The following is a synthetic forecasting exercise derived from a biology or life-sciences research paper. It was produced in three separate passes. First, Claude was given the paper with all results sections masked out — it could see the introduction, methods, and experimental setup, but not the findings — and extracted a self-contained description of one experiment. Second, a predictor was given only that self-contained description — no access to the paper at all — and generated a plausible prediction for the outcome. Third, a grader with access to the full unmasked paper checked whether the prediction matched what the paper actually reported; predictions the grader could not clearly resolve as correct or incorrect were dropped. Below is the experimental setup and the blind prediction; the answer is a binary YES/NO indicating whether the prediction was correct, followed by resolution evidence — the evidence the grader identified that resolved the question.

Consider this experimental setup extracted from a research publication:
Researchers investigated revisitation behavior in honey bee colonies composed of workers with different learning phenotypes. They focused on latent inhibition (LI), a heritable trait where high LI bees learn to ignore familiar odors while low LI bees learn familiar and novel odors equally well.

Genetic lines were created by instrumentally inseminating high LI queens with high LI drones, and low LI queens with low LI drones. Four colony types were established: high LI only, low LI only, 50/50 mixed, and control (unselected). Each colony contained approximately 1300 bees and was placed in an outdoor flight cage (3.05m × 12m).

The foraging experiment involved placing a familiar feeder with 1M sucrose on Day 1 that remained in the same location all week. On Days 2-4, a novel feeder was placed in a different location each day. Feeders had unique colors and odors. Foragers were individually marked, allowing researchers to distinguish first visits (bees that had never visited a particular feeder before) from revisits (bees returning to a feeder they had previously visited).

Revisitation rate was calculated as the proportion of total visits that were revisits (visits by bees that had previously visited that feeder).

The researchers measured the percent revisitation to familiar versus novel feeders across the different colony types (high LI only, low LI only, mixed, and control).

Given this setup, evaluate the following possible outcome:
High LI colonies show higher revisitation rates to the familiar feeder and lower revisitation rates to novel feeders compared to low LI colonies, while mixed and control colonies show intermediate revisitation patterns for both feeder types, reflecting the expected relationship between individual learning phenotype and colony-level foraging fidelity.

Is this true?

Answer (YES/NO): NO